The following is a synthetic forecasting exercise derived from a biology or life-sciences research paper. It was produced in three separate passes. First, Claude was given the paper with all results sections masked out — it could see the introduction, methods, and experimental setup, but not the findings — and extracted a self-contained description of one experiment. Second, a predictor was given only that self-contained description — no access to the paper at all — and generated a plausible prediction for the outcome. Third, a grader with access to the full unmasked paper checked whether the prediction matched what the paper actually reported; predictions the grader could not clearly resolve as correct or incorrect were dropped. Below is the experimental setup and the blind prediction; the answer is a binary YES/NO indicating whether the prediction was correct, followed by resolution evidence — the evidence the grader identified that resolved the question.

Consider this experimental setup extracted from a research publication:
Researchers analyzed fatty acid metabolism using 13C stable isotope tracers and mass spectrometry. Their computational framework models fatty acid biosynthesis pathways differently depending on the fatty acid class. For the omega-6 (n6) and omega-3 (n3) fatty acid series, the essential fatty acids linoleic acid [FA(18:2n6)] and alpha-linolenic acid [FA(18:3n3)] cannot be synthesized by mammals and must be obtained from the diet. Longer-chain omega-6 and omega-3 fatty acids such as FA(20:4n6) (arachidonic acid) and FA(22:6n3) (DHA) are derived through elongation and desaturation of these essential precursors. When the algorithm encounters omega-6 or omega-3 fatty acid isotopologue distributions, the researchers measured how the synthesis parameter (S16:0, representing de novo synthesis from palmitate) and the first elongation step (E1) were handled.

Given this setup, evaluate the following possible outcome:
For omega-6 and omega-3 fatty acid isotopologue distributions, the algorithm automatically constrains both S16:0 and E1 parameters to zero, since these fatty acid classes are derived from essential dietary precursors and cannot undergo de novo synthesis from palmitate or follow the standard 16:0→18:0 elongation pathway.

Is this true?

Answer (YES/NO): NO